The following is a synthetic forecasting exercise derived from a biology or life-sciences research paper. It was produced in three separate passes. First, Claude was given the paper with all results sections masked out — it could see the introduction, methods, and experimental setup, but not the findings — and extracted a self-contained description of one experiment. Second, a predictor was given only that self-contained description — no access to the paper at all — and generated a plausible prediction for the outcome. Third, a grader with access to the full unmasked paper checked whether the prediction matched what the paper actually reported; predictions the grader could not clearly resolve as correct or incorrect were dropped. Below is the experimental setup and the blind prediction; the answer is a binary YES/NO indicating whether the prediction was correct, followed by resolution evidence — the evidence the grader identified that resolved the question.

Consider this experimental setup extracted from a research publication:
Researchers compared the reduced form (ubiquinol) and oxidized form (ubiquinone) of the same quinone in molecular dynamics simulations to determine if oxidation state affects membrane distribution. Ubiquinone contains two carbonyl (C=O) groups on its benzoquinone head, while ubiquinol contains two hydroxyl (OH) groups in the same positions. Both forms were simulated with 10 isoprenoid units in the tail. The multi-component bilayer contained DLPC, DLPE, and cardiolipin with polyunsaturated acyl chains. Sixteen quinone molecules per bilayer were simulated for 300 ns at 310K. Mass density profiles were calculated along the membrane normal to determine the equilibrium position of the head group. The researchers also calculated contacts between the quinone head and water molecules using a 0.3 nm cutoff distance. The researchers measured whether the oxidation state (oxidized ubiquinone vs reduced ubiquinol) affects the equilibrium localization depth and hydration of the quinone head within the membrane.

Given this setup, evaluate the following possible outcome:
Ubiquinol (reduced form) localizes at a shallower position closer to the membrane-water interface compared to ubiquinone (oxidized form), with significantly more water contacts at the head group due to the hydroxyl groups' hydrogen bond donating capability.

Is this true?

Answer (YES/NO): NO